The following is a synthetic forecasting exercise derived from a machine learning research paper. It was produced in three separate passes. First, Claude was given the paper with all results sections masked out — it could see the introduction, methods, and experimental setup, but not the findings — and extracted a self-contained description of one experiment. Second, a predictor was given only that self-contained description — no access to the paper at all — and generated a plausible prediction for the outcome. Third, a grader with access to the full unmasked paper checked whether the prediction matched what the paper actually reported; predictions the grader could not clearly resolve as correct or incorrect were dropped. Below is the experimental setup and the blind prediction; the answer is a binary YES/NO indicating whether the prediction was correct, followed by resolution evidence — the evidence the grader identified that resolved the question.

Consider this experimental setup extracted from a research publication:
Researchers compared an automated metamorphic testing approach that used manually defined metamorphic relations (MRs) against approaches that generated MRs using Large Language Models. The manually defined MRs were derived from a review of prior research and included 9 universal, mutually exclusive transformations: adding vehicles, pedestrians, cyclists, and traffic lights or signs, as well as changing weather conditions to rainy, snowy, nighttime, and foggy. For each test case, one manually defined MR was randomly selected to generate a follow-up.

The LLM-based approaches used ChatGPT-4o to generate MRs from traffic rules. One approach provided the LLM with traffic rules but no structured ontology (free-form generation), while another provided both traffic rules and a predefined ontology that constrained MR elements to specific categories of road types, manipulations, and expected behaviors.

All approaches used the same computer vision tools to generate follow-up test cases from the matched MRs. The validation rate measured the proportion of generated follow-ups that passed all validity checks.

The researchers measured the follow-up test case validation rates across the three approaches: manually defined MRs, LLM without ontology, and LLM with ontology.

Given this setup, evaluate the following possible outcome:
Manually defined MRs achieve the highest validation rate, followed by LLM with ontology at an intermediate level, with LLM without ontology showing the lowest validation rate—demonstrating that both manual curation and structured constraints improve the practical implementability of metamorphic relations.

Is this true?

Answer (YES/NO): NO